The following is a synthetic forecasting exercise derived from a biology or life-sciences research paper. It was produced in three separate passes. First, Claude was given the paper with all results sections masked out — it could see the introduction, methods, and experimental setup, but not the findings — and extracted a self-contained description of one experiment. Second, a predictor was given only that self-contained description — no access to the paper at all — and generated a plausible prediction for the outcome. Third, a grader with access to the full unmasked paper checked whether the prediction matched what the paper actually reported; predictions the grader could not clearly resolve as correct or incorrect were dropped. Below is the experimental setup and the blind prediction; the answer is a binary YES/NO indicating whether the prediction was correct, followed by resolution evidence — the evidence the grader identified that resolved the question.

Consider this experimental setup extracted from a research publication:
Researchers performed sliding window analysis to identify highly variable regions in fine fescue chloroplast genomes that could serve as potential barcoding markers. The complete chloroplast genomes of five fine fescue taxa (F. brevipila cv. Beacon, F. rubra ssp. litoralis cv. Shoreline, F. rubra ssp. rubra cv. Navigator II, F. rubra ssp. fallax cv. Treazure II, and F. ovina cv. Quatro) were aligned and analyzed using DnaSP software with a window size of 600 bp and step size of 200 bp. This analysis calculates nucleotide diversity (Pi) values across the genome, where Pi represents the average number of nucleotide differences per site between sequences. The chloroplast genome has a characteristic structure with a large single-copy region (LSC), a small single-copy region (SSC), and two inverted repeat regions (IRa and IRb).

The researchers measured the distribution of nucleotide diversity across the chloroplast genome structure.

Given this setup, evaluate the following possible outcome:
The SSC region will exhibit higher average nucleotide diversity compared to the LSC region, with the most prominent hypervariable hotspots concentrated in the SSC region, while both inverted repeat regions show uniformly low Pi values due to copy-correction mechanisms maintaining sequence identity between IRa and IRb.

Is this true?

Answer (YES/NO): NO